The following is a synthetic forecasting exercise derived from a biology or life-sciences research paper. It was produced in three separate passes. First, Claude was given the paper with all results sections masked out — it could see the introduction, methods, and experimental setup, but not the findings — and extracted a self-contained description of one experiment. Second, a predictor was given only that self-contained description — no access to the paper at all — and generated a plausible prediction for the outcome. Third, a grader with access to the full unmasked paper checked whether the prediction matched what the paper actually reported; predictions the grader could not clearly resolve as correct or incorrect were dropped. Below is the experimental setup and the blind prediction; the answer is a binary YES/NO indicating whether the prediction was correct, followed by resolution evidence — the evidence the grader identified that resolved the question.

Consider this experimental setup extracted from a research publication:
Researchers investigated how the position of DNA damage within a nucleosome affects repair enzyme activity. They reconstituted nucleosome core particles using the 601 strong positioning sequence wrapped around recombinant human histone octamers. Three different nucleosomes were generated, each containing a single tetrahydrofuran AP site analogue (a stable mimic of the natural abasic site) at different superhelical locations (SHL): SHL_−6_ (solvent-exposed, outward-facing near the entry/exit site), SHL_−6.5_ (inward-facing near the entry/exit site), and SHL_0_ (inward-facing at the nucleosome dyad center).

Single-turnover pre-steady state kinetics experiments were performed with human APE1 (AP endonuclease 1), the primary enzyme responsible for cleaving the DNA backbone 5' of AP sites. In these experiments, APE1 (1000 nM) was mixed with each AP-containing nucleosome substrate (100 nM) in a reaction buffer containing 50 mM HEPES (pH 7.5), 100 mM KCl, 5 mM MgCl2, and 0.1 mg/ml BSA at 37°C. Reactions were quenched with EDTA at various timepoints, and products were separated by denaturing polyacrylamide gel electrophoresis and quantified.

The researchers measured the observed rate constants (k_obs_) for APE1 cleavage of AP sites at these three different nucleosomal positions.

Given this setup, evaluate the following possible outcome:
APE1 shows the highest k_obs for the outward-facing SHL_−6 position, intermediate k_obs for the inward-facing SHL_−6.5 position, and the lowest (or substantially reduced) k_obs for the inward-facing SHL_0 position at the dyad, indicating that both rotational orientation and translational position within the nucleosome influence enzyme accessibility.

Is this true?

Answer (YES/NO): YES